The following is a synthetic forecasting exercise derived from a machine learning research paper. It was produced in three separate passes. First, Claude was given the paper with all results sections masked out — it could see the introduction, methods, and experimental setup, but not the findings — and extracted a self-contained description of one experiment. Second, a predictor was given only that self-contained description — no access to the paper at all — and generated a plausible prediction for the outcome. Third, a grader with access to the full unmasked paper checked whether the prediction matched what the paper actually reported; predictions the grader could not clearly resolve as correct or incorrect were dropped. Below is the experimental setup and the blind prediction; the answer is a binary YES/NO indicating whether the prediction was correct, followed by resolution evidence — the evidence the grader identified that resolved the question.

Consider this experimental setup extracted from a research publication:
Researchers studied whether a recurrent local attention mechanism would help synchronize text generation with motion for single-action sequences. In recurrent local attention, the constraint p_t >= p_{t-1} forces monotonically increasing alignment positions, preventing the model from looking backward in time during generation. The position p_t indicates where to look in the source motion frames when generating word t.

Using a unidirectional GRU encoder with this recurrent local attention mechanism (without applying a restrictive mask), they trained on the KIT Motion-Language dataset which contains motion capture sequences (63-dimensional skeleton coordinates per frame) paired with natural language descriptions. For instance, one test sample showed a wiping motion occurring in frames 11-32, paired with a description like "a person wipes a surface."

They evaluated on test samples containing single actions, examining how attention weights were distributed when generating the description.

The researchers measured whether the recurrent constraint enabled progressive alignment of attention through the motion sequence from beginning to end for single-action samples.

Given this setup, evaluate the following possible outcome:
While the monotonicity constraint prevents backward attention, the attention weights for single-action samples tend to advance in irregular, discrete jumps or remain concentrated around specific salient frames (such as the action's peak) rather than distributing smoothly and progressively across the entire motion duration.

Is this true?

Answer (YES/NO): NO